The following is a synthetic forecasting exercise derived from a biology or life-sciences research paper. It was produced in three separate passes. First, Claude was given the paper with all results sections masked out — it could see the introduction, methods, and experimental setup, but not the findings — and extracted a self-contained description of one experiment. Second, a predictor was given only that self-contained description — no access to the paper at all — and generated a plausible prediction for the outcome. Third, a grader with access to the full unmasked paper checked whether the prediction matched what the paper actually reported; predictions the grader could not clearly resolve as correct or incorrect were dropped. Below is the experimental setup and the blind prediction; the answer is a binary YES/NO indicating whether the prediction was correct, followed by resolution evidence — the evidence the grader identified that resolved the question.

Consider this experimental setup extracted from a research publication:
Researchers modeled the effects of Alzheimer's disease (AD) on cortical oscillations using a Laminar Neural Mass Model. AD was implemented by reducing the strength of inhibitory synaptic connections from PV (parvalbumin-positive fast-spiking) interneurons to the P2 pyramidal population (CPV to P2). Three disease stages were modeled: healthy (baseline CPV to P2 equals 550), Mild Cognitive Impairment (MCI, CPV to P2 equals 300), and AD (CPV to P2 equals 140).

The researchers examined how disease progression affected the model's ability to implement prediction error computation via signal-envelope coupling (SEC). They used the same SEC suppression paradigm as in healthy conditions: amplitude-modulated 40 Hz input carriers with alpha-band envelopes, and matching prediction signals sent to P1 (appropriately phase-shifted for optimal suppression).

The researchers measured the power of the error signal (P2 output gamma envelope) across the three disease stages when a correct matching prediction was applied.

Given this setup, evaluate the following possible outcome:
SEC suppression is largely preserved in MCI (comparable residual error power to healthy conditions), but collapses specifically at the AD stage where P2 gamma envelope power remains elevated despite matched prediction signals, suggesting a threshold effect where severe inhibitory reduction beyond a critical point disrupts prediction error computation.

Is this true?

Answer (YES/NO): NO